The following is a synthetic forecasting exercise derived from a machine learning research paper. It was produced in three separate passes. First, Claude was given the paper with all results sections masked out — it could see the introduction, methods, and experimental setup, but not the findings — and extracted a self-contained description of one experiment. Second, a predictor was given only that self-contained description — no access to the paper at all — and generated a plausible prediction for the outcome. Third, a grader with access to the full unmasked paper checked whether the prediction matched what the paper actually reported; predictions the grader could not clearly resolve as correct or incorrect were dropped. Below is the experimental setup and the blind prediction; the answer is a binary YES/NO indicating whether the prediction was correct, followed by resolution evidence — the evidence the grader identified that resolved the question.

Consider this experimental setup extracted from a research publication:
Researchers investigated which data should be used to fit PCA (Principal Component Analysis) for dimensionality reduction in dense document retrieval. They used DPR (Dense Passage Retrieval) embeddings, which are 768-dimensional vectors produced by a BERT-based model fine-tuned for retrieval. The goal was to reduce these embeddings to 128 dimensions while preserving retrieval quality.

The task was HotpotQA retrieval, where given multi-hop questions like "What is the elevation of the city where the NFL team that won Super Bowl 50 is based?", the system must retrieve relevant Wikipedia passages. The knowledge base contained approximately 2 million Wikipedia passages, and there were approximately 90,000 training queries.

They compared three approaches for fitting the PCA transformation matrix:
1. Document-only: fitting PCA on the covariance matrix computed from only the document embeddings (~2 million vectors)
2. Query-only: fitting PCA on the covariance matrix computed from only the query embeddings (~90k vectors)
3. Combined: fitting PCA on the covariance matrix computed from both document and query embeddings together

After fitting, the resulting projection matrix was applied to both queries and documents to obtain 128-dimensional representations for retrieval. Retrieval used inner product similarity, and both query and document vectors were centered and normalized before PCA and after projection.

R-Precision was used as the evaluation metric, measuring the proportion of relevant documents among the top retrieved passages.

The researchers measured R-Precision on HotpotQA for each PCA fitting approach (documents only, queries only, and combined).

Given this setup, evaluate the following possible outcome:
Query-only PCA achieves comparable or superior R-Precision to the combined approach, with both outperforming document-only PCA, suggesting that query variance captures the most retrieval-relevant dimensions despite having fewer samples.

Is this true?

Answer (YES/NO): NO